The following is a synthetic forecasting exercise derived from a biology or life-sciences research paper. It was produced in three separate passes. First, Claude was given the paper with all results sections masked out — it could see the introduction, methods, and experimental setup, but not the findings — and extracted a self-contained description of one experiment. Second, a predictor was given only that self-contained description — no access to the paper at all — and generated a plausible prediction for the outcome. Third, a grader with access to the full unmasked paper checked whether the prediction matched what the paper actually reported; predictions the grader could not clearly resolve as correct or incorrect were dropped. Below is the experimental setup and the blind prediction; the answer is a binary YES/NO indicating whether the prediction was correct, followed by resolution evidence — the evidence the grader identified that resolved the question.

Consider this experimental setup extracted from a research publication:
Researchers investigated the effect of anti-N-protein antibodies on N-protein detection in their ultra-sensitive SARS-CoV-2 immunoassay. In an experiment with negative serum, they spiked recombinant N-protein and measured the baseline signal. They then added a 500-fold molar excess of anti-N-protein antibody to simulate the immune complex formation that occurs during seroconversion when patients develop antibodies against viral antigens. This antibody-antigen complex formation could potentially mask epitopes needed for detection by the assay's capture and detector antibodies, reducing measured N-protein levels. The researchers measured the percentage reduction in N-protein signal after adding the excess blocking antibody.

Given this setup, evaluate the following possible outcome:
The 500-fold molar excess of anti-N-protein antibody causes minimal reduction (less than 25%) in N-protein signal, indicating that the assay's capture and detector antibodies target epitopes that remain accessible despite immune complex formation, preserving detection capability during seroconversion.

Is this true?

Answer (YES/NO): NO